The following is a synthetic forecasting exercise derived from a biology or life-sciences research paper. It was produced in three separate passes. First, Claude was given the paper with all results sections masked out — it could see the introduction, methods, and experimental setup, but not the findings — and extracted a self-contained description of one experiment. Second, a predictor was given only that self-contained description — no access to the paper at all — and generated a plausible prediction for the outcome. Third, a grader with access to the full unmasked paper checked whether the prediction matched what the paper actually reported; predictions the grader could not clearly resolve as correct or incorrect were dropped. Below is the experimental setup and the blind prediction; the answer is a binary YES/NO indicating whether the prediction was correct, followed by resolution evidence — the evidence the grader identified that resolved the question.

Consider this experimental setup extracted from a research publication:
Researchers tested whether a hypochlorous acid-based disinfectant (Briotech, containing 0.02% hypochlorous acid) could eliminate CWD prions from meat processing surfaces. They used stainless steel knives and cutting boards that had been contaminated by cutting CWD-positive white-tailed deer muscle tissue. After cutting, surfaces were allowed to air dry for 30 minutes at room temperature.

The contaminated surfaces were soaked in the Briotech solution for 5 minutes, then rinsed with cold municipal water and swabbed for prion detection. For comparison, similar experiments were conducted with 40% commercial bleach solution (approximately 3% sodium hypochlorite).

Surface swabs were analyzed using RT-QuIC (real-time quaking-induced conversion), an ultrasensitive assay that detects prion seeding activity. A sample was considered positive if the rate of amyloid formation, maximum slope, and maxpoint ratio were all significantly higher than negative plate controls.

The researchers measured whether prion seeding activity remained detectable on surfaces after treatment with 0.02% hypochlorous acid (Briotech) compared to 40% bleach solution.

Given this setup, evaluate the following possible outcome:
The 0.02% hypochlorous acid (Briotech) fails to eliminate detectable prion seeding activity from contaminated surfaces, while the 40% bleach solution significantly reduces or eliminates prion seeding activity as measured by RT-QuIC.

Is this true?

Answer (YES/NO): YES